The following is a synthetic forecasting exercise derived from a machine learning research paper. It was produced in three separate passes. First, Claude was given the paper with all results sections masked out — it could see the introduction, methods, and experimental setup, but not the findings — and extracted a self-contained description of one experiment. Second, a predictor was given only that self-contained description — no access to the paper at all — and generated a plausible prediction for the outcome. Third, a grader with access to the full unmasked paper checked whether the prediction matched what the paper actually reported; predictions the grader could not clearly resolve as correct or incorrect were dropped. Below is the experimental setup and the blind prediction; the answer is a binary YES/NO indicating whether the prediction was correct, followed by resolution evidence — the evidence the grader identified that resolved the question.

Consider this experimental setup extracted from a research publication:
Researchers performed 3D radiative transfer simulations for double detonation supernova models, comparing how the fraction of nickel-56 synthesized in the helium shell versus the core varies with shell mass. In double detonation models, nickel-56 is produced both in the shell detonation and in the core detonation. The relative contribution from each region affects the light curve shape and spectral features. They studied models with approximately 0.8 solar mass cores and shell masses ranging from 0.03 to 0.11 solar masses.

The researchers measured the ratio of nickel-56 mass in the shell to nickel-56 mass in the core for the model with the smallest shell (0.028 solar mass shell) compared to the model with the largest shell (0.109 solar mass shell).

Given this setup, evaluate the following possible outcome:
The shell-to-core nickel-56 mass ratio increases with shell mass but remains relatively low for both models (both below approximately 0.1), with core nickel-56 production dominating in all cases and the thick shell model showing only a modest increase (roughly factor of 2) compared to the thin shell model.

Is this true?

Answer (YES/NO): NO